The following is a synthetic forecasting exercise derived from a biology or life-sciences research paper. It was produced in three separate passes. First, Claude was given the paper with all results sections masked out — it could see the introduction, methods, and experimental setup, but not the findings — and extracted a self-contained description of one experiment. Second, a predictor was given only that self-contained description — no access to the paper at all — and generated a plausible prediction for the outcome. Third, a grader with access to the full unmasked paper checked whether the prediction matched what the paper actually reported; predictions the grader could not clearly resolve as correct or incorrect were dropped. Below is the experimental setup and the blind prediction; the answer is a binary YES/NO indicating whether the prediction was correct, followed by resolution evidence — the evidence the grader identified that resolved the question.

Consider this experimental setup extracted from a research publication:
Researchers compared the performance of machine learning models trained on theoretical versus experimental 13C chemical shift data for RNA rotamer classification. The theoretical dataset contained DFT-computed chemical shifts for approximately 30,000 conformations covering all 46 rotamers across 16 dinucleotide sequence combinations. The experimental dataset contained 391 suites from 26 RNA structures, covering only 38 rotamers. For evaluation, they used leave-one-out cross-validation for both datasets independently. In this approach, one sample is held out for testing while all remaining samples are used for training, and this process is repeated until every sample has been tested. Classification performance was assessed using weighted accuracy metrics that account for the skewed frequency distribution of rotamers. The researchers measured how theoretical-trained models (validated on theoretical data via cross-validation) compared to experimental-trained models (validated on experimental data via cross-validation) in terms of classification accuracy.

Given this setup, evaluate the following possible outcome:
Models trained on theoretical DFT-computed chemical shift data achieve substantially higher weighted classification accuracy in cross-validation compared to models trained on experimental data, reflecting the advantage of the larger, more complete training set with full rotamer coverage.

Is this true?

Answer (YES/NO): YES